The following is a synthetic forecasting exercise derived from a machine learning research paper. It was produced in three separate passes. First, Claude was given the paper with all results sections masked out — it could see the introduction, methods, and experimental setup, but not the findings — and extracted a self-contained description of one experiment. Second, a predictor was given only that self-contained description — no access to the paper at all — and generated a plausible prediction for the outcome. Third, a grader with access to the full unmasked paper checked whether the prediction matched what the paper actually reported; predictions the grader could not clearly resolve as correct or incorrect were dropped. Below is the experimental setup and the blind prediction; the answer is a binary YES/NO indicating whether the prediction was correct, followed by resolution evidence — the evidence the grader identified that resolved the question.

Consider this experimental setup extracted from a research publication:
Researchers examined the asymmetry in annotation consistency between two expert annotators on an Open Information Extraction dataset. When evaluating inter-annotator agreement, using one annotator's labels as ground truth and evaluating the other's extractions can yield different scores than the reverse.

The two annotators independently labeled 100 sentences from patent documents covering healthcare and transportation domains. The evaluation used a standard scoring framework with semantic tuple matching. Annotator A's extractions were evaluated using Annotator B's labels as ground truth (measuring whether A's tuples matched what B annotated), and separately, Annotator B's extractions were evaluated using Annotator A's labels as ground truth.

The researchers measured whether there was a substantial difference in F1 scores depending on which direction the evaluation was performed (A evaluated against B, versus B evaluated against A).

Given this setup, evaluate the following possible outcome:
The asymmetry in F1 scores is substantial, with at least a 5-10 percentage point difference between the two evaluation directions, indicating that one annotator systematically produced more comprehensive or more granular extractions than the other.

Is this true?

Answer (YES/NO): NO